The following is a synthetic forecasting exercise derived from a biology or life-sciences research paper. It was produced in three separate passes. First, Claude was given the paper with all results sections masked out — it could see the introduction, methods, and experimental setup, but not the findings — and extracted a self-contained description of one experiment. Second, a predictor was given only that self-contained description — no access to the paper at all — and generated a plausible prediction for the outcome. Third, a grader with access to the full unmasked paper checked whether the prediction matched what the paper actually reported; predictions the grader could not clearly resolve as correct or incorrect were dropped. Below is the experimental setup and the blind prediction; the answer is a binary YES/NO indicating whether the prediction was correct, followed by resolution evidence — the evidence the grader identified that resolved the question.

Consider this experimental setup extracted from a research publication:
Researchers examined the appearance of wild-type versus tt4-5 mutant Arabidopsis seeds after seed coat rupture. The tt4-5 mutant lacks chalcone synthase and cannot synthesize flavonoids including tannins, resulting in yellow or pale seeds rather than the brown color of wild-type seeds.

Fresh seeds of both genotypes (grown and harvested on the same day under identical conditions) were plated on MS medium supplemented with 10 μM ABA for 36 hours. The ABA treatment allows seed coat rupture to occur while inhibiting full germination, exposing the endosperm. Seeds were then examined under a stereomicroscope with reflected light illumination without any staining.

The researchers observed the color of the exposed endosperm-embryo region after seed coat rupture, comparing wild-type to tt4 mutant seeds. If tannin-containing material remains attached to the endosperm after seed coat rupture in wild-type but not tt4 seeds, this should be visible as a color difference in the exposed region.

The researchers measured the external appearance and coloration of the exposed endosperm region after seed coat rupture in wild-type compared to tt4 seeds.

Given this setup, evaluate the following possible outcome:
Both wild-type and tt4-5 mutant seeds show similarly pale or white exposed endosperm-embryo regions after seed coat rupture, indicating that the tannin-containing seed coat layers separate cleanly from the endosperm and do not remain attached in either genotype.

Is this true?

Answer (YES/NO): NO